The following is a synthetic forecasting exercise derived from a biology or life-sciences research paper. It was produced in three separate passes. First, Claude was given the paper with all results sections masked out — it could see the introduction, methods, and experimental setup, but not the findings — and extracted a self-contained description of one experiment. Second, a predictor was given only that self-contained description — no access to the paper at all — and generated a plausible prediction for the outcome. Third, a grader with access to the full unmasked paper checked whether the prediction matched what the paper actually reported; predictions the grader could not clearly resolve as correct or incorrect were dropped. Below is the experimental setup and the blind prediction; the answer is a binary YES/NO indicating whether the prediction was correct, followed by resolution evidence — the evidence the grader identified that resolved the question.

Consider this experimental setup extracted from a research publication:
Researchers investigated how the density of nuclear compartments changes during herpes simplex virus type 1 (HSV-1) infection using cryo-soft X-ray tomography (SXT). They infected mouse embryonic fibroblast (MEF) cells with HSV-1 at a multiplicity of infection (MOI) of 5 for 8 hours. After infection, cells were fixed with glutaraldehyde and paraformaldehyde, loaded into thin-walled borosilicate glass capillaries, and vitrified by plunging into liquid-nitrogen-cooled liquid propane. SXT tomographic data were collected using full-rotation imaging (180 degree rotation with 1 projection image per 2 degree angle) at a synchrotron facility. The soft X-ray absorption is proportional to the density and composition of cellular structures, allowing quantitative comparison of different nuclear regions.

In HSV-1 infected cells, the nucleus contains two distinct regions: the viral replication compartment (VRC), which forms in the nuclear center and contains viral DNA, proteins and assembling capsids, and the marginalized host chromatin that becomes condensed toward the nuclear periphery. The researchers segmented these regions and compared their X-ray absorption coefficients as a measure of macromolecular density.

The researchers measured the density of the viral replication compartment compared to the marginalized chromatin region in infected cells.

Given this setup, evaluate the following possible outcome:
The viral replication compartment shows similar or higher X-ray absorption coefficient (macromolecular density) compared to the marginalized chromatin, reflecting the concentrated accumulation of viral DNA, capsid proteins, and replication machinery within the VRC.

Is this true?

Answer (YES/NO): NO